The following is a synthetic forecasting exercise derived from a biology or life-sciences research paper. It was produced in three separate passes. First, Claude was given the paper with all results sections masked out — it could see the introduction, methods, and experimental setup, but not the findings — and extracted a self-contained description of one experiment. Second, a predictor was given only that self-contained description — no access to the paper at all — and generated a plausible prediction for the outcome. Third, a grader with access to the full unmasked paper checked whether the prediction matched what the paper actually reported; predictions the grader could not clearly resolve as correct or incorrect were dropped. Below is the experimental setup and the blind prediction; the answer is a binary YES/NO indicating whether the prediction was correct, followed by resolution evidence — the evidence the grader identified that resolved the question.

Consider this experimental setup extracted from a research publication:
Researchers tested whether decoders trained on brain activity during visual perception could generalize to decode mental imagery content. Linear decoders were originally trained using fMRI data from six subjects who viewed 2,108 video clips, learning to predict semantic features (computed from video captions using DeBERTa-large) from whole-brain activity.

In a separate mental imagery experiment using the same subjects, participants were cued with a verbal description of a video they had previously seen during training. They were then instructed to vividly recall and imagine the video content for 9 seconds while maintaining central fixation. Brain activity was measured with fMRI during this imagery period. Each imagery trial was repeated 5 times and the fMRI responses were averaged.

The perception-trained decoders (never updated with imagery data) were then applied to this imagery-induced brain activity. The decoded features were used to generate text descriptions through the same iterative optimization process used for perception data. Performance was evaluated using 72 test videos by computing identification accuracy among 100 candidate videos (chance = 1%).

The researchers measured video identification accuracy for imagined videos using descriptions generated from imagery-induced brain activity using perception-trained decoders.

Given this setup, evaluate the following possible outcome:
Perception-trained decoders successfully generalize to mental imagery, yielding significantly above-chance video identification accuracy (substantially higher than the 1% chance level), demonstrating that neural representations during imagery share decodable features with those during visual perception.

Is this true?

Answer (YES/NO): YES